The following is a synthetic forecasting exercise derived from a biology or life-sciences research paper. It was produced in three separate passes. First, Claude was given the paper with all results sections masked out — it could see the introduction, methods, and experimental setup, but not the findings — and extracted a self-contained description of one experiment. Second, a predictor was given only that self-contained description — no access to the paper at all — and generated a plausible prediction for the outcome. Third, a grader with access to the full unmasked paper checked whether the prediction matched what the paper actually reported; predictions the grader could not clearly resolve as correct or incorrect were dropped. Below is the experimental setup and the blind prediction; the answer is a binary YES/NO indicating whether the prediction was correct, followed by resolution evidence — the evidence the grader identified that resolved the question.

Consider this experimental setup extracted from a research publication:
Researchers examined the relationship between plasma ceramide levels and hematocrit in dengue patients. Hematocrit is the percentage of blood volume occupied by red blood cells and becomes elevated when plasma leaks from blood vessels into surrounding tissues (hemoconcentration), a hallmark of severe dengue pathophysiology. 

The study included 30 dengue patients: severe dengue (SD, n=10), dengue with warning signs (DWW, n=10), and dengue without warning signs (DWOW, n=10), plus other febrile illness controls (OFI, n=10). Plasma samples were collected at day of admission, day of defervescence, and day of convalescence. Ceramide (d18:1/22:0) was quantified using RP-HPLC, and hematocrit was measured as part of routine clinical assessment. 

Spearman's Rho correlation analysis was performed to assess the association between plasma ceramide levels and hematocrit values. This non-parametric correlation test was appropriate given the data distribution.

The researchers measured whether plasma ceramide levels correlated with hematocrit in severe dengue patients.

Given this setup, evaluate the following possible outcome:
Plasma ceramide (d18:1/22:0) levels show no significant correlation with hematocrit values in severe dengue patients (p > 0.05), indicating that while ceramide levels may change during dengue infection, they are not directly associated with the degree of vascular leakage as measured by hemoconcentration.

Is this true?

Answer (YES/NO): YES